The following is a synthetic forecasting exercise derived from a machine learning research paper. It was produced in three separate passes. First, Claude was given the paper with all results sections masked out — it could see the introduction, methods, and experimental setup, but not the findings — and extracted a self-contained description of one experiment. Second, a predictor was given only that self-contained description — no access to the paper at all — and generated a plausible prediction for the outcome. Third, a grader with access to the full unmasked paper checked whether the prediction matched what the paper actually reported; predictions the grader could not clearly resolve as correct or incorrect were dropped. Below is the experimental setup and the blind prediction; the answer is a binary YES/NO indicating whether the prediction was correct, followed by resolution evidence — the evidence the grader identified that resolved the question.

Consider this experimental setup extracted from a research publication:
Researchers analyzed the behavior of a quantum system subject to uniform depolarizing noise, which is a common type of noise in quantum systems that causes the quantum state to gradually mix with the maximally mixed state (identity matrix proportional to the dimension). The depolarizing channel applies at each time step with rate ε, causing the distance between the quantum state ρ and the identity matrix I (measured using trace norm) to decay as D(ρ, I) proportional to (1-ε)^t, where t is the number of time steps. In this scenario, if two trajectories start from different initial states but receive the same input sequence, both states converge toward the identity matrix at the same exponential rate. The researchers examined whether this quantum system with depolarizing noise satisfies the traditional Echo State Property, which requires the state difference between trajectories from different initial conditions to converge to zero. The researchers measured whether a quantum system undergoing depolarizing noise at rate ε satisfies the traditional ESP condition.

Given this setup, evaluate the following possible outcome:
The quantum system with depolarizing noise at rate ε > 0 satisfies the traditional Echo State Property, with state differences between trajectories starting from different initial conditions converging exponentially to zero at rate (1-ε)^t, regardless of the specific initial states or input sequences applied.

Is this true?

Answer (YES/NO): YES